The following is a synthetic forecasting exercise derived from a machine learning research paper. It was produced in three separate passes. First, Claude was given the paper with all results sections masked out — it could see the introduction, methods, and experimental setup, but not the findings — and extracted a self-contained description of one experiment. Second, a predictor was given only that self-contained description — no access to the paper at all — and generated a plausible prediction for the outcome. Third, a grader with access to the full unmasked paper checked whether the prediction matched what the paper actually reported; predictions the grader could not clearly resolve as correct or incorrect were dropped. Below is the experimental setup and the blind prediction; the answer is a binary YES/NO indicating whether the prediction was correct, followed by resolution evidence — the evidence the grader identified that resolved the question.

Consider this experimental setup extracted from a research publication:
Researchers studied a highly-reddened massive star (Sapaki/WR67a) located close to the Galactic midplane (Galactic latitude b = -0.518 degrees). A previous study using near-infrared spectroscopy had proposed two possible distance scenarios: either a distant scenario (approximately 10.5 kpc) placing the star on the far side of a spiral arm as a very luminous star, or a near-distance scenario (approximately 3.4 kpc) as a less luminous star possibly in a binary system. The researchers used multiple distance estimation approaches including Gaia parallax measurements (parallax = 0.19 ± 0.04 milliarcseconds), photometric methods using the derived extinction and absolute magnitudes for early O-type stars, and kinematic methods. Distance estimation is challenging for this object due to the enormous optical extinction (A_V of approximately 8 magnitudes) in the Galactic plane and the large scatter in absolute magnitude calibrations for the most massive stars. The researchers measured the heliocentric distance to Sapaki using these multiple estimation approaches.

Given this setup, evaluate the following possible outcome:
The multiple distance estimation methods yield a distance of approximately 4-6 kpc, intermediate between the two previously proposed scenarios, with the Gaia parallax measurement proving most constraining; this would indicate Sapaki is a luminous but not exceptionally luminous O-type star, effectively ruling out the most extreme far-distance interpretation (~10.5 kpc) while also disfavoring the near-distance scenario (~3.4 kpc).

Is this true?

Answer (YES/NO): NO